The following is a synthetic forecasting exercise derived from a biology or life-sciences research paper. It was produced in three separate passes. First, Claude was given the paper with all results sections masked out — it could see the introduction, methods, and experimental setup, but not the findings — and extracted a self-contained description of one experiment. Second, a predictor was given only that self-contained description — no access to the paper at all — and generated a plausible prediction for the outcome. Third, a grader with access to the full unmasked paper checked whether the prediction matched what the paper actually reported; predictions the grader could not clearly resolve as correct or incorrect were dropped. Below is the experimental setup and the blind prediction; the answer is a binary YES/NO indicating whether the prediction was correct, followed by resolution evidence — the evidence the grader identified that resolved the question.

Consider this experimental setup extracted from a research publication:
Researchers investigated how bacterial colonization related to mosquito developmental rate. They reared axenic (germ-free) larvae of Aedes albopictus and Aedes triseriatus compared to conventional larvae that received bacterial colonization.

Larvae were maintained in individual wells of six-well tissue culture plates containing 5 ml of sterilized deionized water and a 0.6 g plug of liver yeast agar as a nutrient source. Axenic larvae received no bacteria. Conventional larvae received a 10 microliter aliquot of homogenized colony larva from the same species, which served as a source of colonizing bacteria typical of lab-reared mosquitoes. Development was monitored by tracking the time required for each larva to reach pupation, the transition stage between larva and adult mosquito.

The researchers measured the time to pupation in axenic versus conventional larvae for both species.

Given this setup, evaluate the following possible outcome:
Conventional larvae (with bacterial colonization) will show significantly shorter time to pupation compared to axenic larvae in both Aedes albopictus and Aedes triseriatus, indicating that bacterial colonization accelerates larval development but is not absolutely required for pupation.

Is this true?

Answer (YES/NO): YES